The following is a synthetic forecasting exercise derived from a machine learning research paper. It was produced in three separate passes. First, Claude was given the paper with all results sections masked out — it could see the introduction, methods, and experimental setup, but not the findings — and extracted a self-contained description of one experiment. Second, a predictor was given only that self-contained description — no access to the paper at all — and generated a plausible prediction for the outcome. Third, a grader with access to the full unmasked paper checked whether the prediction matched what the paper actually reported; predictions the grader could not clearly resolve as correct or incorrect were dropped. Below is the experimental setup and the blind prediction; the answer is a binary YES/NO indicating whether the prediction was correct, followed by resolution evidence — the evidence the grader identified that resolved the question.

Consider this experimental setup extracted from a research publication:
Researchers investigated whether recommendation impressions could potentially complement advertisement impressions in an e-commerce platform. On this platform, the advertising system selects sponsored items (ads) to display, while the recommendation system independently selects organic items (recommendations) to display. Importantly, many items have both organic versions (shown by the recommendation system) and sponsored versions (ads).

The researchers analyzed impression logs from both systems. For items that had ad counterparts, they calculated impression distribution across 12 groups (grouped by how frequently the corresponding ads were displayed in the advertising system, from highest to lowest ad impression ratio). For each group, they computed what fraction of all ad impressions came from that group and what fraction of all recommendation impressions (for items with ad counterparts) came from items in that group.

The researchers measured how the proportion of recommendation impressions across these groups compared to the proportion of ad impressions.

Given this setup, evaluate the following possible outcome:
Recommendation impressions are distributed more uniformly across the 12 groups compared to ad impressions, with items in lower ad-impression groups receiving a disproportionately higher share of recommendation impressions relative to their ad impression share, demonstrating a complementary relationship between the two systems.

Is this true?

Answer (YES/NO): YES